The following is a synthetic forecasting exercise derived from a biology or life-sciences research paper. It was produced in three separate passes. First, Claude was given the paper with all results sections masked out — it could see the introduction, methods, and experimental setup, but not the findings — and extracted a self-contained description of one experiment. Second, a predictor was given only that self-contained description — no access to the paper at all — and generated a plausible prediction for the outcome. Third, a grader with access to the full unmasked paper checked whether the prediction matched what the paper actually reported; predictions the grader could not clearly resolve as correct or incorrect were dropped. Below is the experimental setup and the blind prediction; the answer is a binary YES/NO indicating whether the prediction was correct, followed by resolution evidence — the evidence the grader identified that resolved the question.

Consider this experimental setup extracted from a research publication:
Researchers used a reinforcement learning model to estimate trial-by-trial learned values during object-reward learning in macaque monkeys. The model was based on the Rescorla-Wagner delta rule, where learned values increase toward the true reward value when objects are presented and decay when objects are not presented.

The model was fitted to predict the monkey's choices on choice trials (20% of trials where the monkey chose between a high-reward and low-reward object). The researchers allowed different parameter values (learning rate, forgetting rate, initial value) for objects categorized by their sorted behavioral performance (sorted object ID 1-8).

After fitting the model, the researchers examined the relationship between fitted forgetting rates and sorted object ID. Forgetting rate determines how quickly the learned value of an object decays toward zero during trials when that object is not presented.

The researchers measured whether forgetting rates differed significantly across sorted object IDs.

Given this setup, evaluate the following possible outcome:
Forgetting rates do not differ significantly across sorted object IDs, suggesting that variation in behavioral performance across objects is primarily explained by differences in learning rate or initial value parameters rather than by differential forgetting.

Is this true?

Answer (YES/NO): YES